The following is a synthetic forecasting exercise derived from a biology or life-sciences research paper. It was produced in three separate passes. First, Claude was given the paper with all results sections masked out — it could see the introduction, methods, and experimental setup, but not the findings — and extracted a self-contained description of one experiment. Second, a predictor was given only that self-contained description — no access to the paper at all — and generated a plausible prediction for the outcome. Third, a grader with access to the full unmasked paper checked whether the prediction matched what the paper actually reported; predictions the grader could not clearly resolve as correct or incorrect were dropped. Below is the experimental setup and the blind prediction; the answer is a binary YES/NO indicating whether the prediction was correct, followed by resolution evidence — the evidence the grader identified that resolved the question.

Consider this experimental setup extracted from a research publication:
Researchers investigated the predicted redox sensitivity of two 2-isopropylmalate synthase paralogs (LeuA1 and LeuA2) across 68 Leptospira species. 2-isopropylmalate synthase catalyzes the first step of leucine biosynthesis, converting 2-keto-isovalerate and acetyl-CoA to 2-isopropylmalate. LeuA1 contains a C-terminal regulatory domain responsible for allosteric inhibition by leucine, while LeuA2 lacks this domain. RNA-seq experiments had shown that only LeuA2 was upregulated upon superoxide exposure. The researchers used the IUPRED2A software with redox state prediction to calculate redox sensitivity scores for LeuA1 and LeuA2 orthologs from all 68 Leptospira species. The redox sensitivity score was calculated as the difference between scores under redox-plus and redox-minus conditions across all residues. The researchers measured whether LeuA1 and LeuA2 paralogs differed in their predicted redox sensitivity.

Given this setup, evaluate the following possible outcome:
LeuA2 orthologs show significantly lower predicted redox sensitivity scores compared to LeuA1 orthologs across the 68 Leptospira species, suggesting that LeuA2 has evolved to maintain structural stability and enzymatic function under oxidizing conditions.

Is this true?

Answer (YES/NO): YES